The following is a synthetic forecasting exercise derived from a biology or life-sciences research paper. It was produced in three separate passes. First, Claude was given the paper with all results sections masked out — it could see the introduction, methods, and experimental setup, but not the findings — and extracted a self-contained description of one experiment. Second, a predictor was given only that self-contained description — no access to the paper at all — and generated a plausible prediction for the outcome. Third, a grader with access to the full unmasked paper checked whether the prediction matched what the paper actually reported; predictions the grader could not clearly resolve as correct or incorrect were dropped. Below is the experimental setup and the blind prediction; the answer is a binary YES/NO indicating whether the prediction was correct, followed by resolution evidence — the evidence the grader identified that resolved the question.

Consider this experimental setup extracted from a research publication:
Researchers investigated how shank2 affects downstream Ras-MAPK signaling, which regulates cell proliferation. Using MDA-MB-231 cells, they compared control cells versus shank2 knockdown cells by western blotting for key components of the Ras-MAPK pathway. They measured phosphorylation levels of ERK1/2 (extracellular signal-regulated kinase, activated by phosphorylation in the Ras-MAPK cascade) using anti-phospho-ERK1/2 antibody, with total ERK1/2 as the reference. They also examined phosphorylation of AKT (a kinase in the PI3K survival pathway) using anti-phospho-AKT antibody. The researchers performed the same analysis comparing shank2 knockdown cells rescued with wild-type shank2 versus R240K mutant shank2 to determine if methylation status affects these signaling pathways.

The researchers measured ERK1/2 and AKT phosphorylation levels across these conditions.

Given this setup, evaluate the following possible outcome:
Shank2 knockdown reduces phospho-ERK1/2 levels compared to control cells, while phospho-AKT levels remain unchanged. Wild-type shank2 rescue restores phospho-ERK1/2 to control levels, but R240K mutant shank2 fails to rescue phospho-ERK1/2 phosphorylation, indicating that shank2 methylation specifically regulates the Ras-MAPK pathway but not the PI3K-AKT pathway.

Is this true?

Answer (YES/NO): NO